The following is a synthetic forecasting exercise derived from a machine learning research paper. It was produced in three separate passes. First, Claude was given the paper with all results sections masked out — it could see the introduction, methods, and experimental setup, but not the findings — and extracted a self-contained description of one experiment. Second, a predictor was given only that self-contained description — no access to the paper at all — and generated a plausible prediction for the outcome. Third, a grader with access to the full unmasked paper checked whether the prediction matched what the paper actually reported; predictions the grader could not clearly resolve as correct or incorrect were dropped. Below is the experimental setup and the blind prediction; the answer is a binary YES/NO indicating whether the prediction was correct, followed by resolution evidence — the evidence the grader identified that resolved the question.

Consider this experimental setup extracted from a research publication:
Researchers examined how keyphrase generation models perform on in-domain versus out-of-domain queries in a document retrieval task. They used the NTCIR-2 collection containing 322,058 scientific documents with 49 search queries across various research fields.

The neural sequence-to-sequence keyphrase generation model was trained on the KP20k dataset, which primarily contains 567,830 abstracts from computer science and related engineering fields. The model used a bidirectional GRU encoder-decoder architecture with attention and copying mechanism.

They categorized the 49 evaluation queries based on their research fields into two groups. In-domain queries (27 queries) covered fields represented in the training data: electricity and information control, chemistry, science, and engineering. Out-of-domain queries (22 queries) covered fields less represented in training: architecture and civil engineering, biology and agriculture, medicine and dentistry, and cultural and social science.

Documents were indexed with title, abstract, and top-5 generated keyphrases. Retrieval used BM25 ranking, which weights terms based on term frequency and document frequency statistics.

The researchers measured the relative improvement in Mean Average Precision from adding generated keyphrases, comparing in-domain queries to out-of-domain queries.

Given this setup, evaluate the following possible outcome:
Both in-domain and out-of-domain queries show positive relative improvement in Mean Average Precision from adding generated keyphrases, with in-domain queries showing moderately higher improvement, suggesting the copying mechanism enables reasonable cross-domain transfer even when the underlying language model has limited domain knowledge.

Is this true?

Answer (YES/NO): NO